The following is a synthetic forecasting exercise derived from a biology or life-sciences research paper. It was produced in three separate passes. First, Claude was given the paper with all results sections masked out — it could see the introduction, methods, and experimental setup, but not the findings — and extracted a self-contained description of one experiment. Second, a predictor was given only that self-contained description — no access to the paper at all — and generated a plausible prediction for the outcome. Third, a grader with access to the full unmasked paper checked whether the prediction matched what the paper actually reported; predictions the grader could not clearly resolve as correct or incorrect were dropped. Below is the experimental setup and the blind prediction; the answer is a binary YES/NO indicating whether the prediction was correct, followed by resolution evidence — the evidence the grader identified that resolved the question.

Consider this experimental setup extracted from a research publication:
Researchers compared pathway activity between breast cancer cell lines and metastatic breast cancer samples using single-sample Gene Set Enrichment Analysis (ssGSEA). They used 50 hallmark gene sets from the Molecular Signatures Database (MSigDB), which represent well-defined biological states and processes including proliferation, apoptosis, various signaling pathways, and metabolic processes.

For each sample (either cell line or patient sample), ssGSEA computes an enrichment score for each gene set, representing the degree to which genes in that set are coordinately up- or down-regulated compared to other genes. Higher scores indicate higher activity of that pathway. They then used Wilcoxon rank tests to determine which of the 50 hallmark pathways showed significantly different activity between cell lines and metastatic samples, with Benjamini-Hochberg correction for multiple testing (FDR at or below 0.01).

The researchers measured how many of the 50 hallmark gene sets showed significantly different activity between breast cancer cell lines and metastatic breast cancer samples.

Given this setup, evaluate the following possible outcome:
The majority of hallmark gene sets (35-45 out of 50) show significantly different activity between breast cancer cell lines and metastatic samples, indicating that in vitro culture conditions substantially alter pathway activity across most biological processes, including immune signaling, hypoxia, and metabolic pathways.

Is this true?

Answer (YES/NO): YES